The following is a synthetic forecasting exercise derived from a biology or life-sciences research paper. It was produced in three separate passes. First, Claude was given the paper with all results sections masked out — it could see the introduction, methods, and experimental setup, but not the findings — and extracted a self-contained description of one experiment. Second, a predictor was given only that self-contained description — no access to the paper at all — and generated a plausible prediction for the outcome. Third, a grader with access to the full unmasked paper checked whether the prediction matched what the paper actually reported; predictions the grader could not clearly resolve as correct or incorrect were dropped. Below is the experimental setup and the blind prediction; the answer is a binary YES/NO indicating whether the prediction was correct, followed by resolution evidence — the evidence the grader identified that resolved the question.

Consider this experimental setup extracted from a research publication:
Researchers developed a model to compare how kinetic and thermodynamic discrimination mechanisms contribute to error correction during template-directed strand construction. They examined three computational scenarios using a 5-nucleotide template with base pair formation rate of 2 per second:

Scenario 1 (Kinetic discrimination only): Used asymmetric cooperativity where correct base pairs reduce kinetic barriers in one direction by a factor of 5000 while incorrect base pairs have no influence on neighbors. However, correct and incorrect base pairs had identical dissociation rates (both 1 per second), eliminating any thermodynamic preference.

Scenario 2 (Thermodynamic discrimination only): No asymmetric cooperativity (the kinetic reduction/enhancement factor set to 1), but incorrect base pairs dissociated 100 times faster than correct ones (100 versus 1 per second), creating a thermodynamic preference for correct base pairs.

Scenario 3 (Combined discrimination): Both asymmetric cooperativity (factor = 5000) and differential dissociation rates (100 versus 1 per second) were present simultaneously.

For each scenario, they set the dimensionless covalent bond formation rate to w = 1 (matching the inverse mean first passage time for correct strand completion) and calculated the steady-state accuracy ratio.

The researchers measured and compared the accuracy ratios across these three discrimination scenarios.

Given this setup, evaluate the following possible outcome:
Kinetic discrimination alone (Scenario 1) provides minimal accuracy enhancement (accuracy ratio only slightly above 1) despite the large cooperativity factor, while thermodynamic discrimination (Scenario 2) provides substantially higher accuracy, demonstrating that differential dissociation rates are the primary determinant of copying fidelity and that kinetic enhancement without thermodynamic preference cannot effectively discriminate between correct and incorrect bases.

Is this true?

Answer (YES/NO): NO